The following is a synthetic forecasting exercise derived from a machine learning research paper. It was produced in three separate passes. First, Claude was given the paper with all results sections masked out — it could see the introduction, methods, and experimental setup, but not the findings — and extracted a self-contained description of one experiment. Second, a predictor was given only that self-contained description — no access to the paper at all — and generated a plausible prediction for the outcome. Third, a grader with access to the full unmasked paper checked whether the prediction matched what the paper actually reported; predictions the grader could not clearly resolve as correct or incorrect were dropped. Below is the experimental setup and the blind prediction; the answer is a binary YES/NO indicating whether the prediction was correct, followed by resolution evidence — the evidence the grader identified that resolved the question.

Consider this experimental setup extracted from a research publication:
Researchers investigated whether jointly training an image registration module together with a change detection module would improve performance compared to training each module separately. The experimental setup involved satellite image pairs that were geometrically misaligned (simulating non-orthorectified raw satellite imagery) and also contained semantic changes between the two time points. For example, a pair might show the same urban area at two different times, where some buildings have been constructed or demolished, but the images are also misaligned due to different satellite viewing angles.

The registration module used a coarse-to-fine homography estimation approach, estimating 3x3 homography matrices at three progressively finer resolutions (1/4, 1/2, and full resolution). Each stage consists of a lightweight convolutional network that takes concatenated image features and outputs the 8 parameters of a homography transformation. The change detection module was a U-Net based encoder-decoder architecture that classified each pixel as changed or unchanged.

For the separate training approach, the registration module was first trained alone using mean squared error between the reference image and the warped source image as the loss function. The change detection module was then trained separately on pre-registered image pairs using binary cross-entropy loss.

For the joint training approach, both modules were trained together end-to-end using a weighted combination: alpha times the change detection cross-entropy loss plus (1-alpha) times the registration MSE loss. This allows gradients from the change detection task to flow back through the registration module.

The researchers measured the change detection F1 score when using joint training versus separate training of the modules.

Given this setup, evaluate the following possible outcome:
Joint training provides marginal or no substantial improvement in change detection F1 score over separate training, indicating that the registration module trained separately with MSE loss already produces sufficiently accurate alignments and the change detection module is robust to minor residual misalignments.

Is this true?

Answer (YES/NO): NO